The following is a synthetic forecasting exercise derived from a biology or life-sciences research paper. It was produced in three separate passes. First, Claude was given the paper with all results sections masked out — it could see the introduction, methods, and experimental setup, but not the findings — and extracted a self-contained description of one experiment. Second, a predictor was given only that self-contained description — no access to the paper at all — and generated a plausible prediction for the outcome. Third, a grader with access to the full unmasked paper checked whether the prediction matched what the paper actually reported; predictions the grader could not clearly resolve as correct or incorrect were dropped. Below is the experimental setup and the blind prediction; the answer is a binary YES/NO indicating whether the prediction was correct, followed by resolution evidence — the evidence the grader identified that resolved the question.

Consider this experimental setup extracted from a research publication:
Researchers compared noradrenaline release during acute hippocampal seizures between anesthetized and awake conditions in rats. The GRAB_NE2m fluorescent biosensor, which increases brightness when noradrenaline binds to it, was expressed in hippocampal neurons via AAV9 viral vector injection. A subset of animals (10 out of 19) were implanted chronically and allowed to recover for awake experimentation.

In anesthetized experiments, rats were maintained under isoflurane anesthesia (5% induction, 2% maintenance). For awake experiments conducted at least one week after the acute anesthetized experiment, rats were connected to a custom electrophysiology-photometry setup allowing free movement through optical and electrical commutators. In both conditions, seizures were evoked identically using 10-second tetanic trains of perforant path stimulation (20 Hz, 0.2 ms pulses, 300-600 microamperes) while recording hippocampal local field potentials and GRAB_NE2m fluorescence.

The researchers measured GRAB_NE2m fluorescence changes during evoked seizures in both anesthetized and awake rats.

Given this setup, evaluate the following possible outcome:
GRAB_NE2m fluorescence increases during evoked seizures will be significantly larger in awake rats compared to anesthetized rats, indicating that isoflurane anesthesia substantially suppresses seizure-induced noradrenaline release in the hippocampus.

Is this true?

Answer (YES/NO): NO